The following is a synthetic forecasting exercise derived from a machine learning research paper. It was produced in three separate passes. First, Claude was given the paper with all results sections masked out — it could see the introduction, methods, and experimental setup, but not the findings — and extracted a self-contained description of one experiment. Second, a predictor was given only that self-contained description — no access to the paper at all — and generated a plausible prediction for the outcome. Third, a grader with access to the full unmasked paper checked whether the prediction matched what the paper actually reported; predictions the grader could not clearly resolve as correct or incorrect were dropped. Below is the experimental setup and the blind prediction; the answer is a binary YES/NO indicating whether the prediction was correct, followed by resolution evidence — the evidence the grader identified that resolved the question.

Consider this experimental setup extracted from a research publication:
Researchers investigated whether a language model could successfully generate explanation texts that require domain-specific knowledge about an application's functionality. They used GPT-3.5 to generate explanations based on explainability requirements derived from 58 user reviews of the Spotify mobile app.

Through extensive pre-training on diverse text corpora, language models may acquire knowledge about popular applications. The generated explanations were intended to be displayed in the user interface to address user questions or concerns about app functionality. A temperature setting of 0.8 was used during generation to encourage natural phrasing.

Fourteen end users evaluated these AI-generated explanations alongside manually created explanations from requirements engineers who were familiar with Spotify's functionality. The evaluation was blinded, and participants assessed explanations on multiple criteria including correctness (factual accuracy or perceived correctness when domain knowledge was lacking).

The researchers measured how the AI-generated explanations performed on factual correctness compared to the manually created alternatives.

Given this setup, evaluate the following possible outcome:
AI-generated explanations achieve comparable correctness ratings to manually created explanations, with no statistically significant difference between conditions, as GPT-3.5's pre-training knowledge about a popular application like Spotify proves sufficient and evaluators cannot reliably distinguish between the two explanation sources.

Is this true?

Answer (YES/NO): NO